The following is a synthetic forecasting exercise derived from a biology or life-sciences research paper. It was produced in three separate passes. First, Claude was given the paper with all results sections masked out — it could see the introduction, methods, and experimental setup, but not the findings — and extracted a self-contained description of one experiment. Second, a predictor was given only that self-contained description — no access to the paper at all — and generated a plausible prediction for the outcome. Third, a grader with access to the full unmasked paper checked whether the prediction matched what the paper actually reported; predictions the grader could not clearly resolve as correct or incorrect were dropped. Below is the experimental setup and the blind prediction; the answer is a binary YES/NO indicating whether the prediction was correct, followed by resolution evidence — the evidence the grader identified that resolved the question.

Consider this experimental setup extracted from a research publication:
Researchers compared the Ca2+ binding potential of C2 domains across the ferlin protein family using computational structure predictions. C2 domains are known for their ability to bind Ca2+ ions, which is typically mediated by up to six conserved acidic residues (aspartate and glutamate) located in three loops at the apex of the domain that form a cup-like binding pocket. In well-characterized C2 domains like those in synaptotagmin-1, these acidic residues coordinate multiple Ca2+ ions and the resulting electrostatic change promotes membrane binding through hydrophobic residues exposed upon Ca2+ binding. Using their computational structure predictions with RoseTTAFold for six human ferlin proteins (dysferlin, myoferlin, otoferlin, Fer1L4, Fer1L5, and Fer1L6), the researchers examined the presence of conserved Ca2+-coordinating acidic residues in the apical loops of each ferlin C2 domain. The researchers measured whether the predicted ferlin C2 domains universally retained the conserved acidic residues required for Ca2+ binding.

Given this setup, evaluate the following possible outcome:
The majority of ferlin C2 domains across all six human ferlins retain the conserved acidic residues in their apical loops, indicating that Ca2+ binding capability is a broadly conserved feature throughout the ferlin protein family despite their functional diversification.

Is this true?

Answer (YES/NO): NO